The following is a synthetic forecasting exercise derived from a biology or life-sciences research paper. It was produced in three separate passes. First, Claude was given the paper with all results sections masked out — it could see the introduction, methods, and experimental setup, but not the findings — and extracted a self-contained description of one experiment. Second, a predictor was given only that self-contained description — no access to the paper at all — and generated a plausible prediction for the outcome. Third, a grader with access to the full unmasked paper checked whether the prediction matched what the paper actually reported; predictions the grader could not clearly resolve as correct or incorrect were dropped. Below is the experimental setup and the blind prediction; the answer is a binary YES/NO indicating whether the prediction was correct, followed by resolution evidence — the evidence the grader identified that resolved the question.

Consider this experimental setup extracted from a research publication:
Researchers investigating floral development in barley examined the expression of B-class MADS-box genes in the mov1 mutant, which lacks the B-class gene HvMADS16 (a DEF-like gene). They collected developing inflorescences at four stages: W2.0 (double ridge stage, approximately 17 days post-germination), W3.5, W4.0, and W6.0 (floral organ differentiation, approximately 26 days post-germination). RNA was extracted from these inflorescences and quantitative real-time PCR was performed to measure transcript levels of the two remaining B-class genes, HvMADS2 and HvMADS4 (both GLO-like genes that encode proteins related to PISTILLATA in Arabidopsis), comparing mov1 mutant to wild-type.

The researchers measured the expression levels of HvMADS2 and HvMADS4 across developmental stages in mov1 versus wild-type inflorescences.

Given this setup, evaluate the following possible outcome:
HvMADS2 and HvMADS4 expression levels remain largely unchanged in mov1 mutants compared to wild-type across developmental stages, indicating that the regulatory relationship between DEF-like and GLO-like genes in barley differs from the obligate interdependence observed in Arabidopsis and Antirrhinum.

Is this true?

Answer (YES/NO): NO